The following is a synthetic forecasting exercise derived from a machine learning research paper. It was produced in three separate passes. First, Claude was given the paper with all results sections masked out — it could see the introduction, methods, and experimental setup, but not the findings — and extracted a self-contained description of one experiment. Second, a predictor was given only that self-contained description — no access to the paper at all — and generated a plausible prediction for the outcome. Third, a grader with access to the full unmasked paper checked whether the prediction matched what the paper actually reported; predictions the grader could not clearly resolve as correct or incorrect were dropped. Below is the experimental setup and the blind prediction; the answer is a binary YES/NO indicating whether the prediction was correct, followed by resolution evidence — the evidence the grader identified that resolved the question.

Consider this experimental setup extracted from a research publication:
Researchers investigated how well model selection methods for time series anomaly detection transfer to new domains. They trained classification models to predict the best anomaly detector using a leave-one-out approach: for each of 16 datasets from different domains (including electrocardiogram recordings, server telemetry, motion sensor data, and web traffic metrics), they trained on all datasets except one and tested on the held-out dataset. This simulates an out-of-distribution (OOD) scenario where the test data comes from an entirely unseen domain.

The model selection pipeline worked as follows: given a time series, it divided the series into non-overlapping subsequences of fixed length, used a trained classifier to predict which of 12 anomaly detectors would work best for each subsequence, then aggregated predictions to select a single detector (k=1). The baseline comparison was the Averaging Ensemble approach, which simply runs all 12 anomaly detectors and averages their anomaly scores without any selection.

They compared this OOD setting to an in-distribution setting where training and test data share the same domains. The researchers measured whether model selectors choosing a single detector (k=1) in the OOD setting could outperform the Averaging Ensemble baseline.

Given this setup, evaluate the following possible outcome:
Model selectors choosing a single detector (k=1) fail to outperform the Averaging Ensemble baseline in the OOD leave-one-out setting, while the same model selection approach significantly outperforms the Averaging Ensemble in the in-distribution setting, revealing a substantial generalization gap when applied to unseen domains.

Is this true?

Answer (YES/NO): YES